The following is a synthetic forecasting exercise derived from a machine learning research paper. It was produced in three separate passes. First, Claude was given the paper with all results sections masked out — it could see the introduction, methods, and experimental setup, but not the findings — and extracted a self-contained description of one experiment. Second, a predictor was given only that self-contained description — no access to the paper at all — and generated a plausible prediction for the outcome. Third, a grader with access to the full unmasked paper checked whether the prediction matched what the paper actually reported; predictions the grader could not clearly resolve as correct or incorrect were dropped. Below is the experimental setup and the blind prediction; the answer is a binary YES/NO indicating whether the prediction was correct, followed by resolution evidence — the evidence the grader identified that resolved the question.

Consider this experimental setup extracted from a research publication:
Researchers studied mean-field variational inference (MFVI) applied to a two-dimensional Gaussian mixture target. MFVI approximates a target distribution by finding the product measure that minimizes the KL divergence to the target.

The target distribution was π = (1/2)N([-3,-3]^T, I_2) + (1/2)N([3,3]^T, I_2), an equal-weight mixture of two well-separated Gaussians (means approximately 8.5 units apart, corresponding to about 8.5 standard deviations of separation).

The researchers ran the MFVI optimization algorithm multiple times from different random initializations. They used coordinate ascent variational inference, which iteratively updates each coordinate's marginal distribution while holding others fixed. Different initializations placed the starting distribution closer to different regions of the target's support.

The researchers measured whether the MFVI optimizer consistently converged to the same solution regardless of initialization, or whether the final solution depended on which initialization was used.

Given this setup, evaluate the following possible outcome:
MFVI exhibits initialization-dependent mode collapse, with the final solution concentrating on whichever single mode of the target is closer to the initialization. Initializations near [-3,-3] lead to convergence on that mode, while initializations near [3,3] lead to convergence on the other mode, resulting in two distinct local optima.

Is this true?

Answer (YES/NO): YES